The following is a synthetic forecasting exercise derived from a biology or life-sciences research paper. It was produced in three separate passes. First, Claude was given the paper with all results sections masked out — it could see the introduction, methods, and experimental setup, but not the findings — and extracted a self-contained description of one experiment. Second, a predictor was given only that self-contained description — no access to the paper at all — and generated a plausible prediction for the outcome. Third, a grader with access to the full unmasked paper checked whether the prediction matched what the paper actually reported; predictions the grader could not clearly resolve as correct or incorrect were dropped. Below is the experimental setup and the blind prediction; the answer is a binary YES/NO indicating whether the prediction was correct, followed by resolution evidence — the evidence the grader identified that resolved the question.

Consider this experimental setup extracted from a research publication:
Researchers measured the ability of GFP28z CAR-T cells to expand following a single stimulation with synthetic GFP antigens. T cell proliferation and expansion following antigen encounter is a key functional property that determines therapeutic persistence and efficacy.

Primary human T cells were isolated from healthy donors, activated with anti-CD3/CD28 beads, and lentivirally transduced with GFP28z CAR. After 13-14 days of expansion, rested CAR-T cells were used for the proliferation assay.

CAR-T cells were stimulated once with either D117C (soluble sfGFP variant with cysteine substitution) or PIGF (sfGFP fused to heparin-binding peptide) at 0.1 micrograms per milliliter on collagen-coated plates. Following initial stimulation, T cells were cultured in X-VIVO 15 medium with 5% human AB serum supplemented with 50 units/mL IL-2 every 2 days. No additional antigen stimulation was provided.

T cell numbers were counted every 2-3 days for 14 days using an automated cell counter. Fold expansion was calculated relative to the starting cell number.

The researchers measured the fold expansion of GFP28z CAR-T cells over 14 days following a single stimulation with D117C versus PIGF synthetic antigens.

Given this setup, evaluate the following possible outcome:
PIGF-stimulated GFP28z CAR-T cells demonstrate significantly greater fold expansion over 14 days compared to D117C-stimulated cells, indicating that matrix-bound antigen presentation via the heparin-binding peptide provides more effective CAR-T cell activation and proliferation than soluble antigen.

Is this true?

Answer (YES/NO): NO